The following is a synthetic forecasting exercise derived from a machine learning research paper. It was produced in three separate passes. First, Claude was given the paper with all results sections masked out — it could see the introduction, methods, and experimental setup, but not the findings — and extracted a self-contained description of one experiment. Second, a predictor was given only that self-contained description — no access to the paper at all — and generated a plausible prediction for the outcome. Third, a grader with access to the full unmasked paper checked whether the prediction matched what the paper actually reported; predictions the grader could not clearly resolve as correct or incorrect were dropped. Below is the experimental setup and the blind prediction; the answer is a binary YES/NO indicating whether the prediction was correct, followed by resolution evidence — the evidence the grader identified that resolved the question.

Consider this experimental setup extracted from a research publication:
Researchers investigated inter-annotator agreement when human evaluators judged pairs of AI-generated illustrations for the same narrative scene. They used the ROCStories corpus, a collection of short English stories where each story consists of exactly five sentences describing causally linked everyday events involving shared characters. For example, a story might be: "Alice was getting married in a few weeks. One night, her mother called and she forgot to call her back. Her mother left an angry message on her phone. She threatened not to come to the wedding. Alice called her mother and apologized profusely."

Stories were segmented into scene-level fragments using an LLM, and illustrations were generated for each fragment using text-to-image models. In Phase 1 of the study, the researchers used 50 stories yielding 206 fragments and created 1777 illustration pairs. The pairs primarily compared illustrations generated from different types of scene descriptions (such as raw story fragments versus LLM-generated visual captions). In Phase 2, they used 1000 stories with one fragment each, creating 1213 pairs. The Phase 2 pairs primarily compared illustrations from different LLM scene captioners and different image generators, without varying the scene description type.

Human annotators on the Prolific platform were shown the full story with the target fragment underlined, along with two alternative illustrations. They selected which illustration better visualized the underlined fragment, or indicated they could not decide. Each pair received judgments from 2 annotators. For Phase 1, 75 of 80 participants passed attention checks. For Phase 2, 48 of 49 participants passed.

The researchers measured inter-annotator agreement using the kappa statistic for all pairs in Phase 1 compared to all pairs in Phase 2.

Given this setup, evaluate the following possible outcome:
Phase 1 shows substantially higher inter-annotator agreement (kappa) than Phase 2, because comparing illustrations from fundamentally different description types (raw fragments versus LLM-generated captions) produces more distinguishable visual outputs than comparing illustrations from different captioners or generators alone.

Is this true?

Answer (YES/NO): YES